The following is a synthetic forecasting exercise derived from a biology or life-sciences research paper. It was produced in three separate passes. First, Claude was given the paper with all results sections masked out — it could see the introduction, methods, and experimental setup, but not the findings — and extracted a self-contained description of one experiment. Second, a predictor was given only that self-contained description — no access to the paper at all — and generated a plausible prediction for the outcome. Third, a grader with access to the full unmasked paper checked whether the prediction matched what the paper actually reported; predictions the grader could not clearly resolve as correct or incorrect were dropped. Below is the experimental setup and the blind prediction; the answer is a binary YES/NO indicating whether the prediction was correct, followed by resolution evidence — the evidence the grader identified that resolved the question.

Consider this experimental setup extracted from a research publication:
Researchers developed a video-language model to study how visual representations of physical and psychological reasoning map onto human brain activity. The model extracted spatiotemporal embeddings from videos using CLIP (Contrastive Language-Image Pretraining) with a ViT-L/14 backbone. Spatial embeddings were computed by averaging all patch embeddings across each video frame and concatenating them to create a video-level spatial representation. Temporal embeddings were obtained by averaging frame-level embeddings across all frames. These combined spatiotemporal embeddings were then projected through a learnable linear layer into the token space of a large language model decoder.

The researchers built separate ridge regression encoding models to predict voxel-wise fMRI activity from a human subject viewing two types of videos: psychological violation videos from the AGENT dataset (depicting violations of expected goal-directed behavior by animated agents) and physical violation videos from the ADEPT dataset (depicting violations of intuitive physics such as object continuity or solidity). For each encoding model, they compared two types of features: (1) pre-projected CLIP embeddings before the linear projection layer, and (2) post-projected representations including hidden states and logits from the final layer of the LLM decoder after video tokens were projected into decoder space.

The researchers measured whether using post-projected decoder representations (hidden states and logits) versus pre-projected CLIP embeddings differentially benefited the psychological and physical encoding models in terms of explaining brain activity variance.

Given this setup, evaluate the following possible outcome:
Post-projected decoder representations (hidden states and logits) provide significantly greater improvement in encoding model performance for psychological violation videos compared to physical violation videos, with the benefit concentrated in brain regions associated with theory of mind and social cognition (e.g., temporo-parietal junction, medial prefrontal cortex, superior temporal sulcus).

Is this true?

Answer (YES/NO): NO